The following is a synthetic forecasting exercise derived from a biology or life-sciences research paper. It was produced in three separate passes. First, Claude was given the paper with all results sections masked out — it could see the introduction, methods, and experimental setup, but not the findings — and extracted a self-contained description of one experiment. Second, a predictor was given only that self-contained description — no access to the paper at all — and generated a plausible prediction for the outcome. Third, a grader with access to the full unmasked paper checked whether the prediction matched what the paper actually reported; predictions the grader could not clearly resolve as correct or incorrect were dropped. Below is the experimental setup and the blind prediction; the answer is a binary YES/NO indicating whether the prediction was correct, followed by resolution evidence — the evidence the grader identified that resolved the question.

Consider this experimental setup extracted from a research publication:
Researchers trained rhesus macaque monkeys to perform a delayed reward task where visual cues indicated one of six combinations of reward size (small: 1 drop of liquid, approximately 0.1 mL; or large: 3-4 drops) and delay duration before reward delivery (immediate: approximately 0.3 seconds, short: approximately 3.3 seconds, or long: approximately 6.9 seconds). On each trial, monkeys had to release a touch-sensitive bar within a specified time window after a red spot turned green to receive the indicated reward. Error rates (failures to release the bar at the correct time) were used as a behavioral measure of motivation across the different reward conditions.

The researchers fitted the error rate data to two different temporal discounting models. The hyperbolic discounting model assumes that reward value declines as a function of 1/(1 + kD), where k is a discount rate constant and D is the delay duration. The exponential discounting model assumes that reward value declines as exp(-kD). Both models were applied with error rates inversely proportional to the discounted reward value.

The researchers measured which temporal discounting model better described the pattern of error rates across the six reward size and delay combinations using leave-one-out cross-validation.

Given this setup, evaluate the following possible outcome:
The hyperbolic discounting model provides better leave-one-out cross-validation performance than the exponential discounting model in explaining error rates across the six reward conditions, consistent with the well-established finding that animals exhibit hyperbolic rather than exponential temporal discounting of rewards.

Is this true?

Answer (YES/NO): YES